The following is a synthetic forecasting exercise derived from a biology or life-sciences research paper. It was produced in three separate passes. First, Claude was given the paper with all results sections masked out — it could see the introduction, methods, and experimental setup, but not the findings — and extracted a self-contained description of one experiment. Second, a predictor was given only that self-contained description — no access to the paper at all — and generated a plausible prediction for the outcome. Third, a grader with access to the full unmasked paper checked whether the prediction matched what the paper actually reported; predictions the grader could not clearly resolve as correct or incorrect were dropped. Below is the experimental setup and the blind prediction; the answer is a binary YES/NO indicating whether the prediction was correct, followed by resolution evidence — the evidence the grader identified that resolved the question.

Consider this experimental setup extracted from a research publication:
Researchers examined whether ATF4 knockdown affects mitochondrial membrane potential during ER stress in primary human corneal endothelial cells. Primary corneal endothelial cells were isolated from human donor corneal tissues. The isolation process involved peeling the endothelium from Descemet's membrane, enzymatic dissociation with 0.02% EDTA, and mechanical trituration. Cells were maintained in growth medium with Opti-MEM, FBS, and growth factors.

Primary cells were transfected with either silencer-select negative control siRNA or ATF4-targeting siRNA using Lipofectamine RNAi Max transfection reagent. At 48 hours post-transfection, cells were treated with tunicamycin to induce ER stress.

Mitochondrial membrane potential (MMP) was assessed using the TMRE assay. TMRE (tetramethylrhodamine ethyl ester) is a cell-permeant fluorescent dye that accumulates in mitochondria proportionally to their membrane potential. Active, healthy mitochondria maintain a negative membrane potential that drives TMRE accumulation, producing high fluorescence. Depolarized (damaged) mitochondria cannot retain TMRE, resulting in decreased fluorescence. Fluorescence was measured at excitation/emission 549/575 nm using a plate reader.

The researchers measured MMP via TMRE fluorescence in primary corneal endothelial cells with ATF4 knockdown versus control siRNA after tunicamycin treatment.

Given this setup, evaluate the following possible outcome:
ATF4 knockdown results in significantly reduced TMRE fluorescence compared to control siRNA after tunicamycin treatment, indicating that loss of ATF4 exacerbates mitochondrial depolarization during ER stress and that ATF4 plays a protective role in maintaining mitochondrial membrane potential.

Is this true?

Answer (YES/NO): NO